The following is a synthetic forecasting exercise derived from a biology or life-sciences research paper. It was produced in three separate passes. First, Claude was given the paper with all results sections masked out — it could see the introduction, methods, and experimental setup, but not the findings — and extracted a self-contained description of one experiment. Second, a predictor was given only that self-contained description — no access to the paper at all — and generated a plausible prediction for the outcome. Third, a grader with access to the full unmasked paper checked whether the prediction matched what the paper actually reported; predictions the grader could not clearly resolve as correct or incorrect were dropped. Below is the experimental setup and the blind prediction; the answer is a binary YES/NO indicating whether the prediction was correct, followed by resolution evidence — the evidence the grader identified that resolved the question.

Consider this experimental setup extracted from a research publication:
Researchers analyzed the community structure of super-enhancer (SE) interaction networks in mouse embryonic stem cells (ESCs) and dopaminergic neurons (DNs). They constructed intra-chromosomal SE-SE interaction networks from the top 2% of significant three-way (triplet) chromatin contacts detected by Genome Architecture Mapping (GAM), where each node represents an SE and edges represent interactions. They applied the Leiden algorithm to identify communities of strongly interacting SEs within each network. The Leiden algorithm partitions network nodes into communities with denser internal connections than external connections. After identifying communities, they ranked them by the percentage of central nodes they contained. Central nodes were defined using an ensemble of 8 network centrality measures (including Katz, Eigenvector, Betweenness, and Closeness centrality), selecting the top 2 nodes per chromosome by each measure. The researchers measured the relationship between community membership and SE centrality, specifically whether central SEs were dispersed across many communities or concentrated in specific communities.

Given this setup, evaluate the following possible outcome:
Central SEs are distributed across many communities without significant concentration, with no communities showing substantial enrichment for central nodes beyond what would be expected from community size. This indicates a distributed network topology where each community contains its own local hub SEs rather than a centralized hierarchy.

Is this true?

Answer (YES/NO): NO